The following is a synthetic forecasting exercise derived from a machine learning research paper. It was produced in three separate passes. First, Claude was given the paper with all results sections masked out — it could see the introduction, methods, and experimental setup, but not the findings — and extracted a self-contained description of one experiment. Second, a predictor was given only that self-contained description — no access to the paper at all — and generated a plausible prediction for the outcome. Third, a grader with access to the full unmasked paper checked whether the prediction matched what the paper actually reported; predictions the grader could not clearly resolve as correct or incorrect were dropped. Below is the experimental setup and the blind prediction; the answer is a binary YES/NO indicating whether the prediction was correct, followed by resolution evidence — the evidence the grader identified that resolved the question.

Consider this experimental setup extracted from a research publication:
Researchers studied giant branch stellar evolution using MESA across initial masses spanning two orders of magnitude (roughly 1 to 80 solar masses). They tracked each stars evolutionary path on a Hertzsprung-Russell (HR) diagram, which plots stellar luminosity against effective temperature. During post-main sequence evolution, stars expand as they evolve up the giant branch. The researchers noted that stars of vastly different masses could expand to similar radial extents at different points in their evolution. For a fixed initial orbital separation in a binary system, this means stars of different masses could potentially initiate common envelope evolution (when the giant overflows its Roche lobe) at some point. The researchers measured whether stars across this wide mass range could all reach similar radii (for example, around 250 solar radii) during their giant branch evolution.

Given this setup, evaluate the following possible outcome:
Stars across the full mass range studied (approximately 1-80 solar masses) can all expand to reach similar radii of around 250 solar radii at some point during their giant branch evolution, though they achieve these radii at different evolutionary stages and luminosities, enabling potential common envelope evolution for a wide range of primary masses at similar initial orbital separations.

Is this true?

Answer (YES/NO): YES